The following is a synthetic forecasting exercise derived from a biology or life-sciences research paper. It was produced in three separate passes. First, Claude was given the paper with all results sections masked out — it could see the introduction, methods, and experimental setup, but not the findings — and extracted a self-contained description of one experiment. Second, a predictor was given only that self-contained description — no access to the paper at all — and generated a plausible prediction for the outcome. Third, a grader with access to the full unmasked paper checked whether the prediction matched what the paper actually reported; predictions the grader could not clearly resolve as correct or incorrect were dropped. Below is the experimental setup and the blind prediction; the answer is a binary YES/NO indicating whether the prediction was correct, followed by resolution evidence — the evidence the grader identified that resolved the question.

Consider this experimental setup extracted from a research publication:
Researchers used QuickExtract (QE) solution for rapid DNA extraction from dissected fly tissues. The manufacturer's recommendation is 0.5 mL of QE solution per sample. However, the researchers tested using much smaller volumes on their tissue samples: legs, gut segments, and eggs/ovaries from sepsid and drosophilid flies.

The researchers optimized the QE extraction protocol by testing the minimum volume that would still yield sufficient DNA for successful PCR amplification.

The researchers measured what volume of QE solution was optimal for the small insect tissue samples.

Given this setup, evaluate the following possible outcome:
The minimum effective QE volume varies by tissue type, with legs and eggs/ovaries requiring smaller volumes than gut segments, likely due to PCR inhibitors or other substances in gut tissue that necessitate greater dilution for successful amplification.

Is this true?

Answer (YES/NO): NO